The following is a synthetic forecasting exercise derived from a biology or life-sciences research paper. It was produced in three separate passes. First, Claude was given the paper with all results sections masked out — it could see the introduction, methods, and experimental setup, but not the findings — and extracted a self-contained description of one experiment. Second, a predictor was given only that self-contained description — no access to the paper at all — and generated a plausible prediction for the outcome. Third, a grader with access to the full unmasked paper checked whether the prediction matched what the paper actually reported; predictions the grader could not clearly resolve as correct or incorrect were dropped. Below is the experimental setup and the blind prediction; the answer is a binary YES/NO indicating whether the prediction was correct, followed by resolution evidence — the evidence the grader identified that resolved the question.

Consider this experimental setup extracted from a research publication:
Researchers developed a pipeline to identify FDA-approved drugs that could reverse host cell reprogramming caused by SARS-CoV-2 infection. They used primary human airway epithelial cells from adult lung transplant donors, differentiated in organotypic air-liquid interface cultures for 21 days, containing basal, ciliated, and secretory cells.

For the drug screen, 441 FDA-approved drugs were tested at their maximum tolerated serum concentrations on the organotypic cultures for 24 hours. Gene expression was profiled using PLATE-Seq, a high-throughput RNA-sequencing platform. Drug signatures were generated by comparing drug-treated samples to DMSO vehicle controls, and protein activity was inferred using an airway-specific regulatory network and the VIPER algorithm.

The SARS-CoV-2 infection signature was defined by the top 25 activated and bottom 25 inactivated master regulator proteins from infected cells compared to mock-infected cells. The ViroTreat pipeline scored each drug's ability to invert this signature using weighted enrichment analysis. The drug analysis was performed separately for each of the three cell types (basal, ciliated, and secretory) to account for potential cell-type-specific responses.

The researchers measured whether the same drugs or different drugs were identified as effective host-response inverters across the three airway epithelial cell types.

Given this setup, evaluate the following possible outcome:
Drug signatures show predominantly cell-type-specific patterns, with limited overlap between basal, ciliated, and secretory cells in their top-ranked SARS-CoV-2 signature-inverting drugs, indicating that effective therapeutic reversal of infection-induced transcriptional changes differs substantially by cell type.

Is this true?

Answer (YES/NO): NO